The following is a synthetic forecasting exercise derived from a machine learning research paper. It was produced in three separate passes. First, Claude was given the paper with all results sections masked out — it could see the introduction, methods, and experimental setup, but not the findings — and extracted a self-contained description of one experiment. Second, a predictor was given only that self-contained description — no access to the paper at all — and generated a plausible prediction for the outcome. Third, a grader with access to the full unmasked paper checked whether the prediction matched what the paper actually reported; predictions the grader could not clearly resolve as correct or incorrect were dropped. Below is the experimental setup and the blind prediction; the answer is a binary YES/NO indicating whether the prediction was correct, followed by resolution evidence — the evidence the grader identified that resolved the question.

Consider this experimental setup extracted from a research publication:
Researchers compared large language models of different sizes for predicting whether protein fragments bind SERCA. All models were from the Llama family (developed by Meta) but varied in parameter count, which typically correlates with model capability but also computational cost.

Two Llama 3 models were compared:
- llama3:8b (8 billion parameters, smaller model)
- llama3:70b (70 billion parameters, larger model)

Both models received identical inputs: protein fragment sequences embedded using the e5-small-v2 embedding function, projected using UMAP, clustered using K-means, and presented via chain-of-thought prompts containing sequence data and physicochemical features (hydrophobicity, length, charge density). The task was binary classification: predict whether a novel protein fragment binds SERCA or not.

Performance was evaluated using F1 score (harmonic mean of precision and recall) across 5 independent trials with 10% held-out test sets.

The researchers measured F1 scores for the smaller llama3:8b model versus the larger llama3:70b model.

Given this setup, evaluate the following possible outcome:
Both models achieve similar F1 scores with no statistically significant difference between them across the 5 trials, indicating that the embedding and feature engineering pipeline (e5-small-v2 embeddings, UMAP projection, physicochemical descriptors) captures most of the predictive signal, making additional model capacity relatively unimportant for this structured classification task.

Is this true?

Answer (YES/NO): NO